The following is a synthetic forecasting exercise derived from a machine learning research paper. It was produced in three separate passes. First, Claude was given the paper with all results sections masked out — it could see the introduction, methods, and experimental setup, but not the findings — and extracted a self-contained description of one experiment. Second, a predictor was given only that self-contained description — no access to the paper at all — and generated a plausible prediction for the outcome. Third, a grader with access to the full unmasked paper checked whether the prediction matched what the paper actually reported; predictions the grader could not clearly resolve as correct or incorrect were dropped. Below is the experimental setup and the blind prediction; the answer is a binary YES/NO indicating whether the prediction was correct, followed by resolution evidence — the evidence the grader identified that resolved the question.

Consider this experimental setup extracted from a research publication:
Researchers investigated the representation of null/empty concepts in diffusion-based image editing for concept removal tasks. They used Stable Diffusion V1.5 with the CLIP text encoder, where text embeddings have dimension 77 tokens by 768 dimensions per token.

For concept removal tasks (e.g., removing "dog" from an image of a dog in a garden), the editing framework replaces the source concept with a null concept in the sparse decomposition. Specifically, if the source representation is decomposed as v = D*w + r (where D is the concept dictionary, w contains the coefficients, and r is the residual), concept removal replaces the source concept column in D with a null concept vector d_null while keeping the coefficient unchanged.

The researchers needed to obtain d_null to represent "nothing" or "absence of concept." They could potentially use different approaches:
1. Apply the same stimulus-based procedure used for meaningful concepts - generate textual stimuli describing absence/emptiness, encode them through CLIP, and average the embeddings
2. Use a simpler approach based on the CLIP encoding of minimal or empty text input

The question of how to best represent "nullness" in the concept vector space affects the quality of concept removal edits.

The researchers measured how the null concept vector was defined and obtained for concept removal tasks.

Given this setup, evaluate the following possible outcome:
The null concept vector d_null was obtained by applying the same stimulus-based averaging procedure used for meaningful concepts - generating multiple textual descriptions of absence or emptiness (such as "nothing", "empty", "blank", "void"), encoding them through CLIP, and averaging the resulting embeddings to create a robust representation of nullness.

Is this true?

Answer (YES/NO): NO